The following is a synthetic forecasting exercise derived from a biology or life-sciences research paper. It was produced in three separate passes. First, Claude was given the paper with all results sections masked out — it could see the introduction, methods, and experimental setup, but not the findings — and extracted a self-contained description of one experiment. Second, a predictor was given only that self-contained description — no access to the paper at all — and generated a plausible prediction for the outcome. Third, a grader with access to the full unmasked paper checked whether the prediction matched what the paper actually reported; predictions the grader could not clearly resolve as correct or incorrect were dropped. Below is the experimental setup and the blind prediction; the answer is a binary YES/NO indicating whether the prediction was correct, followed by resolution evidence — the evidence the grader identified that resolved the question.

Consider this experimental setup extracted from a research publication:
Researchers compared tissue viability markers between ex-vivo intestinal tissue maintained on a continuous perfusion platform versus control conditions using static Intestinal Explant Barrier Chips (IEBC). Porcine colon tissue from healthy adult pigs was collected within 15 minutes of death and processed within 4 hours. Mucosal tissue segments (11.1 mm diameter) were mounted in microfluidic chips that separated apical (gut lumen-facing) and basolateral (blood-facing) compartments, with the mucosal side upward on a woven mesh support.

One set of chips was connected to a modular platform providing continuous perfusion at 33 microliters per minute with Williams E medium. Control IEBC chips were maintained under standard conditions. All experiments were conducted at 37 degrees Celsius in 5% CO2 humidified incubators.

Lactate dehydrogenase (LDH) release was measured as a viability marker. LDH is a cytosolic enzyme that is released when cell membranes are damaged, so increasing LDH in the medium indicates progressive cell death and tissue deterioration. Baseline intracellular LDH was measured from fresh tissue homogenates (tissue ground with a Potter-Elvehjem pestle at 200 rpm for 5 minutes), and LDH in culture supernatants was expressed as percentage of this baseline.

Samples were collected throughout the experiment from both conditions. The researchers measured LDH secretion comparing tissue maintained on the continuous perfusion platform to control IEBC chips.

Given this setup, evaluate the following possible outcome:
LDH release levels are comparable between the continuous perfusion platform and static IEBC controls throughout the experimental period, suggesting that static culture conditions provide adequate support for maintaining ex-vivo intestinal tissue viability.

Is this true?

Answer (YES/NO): NO